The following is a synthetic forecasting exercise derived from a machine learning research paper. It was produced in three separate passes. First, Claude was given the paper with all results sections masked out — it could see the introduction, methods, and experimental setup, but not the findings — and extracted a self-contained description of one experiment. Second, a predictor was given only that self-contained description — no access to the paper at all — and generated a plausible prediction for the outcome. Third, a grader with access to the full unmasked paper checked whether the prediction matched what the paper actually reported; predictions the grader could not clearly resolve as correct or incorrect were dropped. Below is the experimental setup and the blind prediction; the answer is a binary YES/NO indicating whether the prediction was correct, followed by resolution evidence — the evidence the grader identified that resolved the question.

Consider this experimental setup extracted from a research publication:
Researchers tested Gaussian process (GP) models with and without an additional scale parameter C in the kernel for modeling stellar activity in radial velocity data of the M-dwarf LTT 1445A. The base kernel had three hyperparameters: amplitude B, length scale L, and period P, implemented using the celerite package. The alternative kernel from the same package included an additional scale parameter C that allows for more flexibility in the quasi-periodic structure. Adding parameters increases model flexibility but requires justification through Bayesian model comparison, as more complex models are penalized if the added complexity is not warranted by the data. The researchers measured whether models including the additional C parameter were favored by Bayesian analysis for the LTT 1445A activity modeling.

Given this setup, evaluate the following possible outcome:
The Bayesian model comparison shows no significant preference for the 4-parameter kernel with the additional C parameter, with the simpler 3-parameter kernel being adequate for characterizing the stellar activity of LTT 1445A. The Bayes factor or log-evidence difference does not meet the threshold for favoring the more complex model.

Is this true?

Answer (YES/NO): YES